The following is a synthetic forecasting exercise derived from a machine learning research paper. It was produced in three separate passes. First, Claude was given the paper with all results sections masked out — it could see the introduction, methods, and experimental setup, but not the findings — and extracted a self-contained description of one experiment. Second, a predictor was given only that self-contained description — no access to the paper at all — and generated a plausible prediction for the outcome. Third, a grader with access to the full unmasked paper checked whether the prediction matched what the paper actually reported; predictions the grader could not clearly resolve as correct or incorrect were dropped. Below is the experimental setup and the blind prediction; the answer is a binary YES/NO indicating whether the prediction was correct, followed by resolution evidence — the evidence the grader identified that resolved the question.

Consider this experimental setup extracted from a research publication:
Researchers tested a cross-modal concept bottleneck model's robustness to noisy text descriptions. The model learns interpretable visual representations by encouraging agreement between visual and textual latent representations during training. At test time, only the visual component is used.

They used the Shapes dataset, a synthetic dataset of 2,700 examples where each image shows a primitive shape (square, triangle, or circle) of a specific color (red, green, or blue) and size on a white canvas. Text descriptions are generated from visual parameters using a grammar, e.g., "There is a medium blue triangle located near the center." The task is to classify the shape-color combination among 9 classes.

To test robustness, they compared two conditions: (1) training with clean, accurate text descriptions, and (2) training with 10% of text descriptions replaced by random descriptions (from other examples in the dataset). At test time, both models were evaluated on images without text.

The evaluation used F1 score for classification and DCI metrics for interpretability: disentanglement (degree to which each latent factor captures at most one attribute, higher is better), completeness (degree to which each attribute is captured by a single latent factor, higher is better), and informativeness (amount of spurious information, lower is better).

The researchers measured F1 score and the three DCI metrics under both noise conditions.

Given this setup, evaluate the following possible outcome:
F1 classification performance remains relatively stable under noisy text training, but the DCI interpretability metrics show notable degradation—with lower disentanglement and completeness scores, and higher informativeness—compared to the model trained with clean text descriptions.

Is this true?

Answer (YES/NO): NO